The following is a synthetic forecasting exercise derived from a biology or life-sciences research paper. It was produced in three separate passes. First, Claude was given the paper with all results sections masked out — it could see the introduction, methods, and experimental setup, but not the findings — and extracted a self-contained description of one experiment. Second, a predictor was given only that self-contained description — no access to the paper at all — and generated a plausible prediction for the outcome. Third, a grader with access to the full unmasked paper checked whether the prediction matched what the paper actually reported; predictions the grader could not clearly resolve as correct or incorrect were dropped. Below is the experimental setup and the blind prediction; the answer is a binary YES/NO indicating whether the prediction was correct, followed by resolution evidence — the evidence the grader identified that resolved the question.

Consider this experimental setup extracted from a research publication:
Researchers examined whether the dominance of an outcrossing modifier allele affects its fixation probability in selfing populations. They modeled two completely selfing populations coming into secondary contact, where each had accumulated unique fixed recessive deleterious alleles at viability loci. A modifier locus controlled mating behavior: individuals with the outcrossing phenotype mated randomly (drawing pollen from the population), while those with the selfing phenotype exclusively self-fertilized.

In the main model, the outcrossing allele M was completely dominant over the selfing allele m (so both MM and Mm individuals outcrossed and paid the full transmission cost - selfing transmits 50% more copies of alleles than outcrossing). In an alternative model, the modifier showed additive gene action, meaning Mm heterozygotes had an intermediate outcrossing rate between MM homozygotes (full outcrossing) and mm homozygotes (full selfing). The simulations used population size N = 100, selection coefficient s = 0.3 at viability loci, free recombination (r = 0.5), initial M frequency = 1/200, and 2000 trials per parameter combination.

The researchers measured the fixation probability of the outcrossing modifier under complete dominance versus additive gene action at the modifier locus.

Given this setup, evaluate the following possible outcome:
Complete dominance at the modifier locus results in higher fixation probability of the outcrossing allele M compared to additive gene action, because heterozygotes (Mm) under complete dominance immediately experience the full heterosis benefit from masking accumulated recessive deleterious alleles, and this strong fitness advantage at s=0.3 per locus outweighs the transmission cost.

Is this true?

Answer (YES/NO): NO